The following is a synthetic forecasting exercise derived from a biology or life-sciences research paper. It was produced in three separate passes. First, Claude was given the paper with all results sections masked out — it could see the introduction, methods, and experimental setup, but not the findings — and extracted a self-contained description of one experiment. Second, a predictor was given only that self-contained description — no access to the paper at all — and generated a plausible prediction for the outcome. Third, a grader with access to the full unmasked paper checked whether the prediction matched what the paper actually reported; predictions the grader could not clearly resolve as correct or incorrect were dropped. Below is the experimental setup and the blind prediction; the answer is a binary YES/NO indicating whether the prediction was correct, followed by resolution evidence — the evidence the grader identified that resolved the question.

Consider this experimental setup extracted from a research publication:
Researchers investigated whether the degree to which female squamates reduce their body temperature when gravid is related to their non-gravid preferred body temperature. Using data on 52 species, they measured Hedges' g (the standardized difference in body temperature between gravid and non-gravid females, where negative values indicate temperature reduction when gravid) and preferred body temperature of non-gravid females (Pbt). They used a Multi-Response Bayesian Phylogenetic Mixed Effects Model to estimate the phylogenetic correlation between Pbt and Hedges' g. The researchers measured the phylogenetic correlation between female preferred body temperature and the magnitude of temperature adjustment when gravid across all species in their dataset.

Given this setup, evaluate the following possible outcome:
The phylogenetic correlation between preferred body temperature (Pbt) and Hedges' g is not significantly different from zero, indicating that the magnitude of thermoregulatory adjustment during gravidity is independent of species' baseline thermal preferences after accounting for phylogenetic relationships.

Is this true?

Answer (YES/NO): NO